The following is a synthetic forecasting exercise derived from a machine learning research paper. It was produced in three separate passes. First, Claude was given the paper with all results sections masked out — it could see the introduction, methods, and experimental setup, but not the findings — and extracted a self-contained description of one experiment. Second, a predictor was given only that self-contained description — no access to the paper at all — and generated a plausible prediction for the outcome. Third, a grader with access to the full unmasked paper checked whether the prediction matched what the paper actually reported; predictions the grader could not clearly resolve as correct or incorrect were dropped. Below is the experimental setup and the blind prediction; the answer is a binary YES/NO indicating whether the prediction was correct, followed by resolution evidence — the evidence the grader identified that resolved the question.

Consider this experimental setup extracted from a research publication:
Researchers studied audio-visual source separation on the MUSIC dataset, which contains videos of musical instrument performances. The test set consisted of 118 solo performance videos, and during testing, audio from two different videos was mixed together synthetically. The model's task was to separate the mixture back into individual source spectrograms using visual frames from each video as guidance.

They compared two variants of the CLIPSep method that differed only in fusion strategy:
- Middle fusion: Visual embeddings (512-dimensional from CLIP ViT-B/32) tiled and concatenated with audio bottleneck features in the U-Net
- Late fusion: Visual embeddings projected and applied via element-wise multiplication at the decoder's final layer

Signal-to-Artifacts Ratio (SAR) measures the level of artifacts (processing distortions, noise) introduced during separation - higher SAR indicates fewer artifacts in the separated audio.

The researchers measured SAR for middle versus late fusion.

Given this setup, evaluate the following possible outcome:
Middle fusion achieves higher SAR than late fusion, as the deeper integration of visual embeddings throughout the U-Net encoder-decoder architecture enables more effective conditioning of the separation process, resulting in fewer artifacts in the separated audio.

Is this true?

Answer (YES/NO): NO